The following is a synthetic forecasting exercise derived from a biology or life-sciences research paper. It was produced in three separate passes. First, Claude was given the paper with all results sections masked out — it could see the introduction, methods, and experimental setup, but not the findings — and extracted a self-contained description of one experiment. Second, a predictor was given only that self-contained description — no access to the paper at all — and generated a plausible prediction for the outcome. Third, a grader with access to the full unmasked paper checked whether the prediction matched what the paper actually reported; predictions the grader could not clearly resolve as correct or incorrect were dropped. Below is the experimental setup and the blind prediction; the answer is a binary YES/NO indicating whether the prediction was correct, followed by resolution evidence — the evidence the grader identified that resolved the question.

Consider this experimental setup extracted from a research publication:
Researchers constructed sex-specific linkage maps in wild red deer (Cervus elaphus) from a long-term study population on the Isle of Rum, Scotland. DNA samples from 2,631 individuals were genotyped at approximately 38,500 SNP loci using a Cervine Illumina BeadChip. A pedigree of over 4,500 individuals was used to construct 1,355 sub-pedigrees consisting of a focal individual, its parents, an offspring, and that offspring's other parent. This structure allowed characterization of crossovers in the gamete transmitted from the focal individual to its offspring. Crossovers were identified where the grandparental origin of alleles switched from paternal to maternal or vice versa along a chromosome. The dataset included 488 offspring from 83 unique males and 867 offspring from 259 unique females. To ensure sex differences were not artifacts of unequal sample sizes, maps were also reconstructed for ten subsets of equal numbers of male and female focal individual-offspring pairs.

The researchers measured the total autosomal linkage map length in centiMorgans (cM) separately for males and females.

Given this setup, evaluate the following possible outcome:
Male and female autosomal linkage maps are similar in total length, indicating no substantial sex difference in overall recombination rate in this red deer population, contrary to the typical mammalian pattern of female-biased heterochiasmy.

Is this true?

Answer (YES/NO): NO